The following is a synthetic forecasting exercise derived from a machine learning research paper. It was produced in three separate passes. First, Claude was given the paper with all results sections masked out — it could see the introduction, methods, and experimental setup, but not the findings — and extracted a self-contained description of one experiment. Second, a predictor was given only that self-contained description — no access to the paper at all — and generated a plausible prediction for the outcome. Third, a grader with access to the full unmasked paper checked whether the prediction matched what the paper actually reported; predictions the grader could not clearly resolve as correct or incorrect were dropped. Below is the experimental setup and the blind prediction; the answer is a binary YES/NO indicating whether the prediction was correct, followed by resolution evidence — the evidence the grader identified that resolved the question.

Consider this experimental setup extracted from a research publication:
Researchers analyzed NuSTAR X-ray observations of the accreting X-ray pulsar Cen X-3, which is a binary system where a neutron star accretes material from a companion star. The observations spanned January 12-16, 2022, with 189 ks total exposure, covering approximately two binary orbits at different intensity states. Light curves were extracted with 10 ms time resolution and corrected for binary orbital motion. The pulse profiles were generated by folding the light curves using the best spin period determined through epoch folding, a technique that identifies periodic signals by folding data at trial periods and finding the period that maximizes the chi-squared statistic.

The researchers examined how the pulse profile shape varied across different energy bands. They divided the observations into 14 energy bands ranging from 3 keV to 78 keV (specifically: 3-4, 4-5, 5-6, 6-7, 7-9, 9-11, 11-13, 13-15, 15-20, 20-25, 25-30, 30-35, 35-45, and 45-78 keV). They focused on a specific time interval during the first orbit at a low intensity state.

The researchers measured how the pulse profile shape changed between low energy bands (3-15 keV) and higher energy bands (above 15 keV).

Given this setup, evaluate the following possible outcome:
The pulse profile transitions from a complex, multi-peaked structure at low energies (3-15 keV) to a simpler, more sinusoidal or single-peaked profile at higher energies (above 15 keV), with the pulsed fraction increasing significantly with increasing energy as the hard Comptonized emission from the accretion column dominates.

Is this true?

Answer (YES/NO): YES